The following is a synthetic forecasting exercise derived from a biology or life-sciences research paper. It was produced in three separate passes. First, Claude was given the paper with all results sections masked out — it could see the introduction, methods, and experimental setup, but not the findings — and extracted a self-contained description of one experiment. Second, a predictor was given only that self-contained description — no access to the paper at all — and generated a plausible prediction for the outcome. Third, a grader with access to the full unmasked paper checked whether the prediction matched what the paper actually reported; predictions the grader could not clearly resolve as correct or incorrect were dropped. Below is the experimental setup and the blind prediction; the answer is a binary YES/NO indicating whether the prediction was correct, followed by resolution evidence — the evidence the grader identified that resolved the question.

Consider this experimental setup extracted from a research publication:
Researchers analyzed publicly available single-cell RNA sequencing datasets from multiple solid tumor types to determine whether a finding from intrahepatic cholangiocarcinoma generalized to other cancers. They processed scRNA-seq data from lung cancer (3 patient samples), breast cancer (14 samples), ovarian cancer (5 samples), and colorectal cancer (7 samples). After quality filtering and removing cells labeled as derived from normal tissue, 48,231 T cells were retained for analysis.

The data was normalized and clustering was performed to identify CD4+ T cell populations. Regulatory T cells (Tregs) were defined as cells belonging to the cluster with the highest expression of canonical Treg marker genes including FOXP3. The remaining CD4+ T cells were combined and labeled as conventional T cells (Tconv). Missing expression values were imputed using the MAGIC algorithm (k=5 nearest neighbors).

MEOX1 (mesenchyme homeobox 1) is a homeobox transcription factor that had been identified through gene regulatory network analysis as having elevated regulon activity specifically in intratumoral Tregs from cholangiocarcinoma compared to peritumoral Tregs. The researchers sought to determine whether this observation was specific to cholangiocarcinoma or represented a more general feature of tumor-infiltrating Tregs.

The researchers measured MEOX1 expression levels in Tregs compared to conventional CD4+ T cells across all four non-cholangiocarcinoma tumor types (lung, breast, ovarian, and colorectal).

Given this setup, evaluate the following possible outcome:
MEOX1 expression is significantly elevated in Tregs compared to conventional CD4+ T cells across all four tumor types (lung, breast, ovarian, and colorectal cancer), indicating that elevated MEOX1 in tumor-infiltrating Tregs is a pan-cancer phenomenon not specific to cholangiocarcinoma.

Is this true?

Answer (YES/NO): NO